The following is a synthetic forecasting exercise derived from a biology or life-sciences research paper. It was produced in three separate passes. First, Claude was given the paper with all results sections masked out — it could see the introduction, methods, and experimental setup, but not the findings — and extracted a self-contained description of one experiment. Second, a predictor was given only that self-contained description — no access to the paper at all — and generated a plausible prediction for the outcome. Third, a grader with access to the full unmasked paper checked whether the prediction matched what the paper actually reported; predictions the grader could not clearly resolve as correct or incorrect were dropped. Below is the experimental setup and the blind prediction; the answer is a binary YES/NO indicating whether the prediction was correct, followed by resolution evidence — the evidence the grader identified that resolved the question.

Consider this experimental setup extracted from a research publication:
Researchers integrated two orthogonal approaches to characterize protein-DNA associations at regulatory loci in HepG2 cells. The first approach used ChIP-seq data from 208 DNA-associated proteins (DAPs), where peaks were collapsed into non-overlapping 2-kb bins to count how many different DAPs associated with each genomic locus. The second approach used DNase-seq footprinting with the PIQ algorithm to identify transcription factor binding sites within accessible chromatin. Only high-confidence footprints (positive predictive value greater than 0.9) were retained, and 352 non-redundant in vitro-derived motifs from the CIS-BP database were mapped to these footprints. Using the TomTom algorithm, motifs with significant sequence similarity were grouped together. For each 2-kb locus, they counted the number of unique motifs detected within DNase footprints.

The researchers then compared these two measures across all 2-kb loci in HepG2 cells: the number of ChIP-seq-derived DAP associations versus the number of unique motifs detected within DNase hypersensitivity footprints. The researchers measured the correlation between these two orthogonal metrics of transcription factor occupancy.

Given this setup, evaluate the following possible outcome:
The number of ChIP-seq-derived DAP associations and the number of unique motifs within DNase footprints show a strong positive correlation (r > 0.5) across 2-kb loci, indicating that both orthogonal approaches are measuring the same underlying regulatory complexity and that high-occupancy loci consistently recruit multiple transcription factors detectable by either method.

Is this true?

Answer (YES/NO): NO